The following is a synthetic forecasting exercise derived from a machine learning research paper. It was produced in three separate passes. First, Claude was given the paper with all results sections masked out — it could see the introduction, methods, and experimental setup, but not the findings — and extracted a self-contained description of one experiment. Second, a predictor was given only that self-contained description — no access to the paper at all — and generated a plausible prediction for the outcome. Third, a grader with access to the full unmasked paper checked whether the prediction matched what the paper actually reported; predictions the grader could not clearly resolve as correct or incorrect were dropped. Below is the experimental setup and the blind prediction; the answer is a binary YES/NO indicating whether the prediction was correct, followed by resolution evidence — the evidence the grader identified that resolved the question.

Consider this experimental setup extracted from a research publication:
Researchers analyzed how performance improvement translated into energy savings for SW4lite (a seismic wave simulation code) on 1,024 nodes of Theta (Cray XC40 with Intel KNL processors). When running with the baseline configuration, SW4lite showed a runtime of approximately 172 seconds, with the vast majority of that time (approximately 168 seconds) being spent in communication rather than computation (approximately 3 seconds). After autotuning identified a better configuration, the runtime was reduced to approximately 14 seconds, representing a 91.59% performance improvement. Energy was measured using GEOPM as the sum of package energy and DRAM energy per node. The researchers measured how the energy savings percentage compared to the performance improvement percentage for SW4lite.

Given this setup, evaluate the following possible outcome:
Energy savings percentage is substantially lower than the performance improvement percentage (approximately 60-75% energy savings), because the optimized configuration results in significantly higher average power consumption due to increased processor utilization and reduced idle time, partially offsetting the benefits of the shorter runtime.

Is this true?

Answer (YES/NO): NO